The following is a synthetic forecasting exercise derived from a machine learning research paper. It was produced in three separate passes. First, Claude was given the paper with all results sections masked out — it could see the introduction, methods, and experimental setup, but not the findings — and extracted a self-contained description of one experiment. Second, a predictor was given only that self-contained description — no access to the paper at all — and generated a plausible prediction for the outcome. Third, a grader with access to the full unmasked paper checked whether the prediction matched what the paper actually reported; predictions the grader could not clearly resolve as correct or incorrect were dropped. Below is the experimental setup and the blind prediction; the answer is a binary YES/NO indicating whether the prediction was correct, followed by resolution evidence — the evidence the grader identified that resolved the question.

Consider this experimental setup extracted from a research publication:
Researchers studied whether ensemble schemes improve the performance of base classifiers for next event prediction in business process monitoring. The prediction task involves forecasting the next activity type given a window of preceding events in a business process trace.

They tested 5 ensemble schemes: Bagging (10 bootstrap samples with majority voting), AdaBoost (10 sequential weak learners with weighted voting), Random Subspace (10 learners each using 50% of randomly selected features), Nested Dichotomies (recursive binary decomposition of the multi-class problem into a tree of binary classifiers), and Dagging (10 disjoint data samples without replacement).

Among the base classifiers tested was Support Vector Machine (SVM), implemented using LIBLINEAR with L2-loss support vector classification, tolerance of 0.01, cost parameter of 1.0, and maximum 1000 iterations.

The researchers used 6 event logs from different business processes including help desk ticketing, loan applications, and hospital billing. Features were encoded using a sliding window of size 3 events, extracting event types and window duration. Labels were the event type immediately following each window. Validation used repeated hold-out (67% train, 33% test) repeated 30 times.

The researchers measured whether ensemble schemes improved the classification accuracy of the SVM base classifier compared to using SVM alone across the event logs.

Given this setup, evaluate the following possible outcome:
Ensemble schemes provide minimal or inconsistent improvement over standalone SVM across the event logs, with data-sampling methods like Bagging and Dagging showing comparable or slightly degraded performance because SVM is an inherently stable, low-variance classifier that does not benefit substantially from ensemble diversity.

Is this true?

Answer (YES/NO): NO